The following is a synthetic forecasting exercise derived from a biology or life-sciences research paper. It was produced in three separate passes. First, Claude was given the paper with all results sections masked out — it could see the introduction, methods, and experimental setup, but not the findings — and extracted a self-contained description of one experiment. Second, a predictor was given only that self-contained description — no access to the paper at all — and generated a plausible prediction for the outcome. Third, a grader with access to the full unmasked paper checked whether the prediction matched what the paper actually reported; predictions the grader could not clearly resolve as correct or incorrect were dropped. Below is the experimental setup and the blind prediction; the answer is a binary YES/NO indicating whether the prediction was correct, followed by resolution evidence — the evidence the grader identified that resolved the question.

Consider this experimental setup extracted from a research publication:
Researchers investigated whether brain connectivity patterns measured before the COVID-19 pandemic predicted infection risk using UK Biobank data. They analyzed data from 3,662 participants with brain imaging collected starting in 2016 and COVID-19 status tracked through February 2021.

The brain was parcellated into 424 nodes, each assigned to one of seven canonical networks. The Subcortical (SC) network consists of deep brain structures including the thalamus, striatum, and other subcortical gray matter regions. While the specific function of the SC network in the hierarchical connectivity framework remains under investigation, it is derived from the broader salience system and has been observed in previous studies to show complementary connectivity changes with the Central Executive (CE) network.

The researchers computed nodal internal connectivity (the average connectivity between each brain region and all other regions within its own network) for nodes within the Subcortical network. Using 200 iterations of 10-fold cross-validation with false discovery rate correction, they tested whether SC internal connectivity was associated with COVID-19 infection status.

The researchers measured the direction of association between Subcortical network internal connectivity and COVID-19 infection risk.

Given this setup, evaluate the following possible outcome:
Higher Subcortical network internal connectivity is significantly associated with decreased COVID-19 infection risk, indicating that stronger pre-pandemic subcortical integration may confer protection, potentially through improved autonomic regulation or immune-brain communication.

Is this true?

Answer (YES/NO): NO